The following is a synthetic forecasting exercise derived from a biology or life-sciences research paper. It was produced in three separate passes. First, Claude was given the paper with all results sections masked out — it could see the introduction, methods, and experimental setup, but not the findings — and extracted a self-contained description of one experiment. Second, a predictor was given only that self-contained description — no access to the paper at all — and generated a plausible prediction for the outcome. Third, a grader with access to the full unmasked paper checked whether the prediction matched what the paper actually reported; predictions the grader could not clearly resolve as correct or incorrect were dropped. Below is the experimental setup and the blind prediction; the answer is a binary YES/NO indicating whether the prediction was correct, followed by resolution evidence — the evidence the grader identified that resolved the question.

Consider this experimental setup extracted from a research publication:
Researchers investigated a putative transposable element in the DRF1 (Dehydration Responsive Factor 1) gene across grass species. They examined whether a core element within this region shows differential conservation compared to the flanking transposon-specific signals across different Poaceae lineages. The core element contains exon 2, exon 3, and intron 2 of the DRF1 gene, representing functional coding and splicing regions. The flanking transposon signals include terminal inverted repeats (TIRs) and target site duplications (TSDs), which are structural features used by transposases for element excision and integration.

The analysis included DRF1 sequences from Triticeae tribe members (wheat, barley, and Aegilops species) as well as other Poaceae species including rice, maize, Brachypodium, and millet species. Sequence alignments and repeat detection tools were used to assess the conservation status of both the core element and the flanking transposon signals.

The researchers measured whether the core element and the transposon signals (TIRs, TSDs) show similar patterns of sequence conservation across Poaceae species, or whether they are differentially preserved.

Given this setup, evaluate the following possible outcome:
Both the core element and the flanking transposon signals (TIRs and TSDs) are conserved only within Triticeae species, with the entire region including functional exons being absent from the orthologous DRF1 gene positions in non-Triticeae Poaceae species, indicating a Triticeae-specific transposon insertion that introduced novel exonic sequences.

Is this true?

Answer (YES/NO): NO